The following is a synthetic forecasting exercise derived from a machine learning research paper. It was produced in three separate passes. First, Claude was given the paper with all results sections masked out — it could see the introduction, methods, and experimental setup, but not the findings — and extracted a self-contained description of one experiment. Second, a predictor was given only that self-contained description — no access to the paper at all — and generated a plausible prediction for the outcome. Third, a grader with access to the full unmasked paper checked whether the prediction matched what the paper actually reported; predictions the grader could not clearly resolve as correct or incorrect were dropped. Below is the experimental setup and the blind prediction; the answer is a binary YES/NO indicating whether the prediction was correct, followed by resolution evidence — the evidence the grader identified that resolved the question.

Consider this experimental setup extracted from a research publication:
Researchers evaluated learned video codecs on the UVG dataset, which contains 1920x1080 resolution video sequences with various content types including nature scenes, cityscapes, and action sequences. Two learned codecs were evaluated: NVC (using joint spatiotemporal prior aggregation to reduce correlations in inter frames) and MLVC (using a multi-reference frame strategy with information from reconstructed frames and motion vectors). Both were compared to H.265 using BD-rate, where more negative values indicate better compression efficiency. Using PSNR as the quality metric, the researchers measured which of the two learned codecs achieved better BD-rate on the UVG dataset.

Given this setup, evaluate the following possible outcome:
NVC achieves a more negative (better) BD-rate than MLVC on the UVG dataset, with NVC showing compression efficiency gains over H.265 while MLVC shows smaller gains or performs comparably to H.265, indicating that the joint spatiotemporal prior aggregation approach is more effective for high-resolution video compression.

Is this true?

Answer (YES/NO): NO